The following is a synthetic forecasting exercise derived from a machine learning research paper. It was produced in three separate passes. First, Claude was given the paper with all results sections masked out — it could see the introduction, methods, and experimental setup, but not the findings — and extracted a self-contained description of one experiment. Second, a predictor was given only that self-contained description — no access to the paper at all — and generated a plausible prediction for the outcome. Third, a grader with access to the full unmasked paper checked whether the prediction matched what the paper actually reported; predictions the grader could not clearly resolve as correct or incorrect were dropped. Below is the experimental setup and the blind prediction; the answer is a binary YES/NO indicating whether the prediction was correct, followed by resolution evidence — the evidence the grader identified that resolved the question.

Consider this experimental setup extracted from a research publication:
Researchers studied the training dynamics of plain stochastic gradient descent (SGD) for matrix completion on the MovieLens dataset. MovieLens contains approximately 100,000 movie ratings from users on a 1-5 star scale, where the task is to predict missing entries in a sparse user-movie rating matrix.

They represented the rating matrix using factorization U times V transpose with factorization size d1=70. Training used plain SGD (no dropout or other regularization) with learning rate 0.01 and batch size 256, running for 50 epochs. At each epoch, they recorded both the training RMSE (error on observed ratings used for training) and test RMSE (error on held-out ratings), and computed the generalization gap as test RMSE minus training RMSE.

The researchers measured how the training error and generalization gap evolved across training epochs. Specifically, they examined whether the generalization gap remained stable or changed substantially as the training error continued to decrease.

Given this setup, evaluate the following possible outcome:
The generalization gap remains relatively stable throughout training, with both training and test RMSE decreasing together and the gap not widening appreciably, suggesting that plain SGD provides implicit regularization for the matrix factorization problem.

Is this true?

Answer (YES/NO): NO